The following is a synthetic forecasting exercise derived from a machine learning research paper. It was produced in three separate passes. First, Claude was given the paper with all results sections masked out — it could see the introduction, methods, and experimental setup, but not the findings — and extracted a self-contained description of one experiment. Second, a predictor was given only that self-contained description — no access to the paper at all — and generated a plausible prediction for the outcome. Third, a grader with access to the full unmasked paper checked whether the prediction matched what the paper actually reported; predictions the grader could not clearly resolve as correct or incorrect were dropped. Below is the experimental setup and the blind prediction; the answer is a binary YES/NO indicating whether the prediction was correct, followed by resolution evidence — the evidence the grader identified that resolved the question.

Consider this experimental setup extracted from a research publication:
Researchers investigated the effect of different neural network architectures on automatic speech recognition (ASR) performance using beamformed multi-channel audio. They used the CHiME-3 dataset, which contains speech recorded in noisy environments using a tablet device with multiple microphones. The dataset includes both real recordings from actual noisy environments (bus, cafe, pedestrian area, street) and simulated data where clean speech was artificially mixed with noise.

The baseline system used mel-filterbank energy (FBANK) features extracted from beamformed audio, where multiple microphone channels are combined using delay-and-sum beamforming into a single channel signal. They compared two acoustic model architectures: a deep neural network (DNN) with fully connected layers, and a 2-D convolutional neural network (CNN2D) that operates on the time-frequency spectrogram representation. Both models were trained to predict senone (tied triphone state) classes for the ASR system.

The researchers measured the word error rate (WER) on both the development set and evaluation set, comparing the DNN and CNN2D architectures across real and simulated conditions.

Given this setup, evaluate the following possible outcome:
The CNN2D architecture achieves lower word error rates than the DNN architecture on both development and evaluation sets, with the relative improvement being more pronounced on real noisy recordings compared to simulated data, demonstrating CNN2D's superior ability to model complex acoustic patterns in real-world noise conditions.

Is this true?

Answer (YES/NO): YES